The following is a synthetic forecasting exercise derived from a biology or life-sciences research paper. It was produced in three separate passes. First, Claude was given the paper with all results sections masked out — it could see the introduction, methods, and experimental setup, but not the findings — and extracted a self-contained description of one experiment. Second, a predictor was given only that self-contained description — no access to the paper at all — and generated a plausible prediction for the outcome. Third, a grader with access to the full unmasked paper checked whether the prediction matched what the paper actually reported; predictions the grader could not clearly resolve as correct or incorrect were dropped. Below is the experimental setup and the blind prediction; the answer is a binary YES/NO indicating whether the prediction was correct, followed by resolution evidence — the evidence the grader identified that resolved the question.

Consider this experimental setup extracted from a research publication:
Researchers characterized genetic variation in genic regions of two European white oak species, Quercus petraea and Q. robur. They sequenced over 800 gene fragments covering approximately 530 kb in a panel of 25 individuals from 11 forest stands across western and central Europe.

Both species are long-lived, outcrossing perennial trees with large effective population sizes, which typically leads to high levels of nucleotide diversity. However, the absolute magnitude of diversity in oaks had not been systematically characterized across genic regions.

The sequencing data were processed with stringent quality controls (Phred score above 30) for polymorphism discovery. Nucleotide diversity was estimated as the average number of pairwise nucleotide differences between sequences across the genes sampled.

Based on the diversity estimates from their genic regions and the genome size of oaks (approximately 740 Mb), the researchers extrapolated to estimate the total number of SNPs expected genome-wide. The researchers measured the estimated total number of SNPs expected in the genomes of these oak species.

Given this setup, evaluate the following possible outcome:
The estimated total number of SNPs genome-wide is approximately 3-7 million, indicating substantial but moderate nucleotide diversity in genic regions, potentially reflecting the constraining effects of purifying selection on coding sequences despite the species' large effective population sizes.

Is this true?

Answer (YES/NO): NO